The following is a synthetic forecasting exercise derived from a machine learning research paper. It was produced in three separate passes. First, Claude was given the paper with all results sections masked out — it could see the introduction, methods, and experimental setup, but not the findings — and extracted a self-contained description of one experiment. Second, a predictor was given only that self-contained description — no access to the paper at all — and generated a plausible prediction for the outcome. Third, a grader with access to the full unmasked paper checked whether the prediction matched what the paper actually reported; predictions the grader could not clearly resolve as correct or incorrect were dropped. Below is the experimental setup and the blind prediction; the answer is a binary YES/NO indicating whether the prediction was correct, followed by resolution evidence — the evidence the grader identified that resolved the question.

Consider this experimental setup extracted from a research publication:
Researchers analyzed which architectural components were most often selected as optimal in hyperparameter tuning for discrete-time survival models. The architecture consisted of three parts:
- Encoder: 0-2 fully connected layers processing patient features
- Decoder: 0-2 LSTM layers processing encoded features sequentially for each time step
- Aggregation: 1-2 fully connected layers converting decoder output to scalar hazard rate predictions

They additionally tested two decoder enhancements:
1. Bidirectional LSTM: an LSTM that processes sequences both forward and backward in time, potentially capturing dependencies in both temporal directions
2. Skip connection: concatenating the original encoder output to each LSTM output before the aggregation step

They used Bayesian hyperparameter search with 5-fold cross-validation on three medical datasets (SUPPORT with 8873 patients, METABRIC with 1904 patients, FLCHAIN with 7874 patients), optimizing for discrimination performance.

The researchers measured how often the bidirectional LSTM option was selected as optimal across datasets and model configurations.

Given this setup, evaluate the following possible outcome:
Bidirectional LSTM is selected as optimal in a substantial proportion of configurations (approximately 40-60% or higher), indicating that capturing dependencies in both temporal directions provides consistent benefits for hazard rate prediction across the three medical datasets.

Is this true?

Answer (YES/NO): YES